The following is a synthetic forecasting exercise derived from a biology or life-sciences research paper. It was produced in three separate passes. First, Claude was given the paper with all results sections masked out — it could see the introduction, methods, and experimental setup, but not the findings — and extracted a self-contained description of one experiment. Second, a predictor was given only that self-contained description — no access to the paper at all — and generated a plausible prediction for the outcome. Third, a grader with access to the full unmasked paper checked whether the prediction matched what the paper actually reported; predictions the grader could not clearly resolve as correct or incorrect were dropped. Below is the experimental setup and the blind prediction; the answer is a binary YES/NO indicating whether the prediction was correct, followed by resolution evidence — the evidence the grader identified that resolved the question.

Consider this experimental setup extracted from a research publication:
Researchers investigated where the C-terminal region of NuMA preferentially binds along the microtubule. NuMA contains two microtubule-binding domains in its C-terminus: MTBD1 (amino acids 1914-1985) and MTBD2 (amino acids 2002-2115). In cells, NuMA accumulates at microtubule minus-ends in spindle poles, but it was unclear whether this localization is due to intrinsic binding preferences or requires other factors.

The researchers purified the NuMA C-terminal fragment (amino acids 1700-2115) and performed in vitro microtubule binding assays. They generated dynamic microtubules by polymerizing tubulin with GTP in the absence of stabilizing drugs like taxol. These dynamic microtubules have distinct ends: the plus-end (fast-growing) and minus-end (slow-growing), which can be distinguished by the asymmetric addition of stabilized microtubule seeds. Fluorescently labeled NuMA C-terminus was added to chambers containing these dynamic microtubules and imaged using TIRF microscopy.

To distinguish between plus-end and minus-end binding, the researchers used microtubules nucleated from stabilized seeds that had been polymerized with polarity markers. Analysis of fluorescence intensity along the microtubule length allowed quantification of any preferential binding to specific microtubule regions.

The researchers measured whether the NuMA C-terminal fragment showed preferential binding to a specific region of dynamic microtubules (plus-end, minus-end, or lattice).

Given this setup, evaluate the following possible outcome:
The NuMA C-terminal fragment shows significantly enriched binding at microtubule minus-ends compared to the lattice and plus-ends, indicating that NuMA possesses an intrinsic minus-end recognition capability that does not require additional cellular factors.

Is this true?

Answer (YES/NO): NO